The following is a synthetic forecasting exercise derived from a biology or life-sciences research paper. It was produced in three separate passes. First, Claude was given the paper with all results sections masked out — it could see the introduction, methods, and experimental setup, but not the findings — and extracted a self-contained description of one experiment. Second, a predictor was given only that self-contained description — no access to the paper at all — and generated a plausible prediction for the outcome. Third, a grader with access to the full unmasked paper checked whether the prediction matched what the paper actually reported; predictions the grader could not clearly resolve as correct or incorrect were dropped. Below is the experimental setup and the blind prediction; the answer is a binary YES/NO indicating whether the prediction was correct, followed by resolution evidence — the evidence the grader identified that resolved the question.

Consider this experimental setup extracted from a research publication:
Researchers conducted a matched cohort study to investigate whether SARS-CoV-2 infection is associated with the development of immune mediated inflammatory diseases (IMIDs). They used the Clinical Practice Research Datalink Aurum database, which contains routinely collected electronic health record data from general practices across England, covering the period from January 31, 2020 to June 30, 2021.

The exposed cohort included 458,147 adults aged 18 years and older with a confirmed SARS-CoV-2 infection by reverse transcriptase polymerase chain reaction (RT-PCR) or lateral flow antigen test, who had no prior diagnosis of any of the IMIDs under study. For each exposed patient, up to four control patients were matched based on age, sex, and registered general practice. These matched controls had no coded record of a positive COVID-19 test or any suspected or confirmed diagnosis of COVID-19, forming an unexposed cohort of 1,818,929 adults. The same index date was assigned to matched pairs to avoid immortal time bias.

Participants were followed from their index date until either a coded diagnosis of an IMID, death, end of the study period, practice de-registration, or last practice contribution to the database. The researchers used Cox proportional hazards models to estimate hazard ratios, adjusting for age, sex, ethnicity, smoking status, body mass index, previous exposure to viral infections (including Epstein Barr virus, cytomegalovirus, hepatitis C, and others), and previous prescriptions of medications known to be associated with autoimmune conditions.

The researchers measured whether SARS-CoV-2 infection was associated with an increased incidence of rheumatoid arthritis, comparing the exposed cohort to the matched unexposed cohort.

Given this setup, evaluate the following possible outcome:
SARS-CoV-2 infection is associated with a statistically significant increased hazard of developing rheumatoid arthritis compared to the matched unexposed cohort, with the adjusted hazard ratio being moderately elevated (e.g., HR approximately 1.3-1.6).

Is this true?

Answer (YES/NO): NO